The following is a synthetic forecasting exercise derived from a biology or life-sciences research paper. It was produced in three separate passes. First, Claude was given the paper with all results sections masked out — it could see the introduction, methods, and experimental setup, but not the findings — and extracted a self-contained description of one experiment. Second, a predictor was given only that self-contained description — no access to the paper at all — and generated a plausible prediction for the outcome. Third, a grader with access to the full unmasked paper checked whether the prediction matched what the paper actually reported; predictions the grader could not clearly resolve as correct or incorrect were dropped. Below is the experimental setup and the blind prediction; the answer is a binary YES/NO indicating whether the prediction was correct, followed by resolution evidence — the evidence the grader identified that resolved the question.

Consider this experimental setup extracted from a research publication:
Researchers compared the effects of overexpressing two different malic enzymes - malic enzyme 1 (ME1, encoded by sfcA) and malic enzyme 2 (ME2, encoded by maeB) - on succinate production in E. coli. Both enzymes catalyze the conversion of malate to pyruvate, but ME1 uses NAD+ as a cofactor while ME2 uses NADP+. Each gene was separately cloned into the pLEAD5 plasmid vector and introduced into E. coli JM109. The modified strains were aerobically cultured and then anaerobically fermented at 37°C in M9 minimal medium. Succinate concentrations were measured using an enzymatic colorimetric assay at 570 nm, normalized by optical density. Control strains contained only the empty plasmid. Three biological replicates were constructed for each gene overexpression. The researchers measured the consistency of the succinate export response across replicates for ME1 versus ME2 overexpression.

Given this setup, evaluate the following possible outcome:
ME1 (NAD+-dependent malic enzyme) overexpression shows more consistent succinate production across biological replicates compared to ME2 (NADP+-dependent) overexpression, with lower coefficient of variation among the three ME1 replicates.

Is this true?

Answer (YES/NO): YES